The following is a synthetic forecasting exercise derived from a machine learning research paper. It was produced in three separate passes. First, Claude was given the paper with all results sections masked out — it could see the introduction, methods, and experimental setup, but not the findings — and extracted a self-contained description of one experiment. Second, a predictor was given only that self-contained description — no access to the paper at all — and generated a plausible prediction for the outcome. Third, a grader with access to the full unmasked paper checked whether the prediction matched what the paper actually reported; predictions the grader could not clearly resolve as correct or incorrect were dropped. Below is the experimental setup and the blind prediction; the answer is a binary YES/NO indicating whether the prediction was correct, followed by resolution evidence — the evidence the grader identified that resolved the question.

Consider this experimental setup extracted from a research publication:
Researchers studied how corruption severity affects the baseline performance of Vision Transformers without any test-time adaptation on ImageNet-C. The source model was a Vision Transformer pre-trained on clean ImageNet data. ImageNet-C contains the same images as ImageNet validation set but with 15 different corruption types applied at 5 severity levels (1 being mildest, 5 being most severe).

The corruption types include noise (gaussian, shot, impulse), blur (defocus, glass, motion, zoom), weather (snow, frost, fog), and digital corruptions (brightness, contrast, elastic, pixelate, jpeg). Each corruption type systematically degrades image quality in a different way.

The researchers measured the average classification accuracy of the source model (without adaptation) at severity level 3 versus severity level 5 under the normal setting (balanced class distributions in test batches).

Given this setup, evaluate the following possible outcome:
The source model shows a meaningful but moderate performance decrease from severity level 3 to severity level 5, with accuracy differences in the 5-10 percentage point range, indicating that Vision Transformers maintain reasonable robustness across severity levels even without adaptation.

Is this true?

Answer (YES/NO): NO